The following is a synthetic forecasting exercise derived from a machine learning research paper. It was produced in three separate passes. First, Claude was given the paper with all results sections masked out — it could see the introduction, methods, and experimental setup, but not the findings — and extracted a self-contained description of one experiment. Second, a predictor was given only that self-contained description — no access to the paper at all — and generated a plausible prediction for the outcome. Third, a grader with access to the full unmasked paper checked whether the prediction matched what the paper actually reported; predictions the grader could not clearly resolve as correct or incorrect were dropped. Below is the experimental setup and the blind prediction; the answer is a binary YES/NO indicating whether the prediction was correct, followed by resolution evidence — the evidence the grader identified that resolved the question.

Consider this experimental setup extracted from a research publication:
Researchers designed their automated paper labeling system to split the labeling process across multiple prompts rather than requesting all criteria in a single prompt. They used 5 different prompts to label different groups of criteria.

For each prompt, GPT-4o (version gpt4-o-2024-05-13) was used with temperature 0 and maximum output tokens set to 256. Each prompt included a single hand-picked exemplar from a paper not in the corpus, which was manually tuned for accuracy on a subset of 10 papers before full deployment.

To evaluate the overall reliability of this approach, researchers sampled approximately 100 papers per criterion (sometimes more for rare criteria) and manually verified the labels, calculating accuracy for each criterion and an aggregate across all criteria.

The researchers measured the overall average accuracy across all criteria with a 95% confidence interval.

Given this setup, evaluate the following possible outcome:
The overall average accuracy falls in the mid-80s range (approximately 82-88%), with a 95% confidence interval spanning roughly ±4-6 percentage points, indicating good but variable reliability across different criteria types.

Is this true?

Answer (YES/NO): NO